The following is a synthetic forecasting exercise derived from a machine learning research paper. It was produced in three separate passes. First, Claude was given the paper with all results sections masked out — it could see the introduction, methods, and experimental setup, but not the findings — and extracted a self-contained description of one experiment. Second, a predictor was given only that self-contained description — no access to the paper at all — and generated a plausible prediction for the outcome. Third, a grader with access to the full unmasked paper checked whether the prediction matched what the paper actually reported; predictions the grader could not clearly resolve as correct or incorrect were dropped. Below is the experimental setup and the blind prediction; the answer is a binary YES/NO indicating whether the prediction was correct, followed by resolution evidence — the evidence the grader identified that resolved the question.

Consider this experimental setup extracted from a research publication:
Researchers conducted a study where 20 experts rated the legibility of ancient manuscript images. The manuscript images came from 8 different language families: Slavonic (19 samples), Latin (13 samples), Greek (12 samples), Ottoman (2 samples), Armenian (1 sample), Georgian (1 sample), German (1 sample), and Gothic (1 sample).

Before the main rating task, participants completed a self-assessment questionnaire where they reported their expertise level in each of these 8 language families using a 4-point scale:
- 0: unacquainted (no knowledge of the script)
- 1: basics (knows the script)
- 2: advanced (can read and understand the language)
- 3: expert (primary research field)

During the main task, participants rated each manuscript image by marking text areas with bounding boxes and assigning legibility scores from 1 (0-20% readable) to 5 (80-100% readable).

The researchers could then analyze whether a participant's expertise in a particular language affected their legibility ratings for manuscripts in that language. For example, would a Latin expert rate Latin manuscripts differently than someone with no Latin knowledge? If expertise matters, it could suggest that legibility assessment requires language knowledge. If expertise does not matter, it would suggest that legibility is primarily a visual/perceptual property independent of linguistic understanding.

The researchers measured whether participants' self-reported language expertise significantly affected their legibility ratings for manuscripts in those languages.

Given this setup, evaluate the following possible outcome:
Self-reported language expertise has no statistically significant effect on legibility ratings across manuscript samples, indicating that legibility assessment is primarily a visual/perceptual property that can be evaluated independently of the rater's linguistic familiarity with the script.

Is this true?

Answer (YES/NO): NO